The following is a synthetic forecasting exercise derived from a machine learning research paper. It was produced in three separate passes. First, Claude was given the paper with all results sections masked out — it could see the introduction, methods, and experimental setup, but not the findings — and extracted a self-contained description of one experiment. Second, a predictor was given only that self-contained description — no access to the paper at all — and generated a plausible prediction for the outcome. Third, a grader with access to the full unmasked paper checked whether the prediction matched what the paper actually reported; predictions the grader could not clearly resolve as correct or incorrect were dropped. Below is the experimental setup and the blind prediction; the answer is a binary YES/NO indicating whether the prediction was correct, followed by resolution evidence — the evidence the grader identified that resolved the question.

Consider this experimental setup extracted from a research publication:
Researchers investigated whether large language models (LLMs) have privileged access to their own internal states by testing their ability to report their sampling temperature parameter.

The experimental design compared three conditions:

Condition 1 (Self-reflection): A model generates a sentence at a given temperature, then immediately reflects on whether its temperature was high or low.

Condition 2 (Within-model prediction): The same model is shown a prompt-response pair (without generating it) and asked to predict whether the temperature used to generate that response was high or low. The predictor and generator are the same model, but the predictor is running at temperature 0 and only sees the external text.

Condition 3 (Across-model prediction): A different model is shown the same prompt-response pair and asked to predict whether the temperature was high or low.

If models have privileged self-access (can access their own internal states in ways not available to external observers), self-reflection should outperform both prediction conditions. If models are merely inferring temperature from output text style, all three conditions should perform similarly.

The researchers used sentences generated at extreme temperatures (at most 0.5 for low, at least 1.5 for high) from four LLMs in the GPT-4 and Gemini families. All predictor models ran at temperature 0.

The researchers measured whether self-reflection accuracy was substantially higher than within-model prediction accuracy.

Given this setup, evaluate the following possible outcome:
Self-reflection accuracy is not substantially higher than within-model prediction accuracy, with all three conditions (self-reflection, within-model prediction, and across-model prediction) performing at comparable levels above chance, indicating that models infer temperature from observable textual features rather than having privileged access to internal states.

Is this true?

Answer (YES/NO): NO